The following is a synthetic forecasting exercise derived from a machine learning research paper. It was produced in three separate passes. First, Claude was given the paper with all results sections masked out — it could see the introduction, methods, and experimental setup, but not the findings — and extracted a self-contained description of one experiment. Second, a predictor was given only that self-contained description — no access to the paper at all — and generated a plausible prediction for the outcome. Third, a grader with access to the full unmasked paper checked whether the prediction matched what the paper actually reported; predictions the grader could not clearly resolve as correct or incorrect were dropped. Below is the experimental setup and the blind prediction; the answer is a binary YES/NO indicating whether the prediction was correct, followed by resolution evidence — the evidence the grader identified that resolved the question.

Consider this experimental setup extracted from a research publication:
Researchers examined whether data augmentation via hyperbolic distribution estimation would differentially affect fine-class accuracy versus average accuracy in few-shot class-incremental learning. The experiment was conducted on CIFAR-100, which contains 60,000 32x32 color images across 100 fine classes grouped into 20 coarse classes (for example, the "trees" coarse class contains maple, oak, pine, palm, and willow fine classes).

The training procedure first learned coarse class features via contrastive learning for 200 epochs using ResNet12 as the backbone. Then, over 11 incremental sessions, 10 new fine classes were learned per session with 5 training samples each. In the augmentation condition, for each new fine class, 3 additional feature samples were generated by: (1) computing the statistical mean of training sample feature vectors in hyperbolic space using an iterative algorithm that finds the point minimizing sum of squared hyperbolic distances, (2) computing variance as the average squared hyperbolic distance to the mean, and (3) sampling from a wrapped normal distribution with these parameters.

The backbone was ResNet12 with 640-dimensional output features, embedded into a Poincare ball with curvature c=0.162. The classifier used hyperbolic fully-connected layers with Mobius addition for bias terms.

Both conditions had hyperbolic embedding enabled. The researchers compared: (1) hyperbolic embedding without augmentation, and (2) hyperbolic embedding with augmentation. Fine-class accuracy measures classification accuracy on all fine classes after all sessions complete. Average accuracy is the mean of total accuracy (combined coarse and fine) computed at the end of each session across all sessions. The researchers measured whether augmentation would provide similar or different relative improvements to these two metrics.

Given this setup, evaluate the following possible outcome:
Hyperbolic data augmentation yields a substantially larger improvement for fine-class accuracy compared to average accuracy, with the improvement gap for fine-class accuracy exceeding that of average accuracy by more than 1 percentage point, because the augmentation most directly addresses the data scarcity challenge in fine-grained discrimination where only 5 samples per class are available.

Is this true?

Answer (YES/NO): NO